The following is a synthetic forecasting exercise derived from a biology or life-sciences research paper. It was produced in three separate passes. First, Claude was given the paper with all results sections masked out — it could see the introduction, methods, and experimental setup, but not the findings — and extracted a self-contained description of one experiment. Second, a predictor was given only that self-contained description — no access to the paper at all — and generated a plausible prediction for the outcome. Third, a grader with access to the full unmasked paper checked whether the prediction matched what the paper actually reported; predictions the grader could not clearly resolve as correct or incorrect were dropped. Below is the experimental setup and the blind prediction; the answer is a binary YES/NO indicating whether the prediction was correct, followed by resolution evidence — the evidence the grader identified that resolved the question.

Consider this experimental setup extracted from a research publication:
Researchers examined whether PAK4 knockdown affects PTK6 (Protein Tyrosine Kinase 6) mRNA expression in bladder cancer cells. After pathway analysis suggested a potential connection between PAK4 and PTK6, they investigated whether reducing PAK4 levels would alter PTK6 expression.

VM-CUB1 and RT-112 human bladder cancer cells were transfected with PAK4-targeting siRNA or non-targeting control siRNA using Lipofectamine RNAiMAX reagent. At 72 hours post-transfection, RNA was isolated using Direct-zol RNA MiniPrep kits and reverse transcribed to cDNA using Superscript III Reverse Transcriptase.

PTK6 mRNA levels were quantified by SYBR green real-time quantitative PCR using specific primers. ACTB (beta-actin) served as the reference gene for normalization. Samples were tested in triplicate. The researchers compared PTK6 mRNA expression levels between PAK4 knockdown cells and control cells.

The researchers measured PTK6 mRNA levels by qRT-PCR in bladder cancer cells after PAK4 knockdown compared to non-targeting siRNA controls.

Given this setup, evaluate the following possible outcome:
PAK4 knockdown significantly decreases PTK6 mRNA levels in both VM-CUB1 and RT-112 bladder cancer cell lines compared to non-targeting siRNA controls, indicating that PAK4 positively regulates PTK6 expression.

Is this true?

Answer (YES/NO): NO